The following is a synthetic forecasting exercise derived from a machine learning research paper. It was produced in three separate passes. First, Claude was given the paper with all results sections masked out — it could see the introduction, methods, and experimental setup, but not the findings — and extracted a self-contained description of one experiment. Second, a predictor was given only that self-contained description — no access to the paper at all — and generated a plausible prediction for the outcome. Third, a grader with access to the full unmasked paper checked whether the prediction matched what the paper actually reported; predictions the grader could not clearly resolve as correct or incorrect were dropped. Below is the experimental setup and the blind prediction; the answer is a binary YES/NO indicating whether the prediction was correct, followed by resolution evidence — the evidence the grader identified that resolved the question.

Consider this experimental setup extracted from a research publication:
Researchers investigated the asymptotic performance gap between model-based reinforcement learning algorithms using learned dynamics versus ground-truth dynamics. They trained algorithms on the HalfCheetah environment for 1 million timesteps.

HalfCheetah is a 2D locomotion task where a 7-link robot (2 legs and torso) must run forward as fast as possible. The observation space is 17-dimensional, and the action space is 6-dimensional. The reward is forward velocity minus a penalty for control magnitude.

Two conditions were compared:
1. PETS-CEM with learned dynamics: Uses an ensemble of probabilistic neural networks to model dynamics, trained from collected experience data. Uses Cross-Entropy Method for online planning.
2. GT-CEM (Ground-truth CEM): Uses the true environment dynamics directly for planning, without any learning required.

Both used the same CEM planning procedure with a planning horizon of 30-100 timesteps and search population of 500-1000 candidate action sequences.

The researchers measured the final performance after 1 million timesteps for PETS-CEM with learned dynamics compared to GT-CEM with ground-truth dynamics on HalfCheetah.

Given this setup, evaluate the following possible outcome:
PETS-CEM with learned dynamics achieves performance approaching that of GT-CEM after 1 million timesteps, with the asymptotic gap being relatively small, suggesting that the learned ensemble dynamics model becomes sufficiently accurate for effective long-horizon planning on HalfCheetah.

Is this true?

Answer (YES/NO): NO